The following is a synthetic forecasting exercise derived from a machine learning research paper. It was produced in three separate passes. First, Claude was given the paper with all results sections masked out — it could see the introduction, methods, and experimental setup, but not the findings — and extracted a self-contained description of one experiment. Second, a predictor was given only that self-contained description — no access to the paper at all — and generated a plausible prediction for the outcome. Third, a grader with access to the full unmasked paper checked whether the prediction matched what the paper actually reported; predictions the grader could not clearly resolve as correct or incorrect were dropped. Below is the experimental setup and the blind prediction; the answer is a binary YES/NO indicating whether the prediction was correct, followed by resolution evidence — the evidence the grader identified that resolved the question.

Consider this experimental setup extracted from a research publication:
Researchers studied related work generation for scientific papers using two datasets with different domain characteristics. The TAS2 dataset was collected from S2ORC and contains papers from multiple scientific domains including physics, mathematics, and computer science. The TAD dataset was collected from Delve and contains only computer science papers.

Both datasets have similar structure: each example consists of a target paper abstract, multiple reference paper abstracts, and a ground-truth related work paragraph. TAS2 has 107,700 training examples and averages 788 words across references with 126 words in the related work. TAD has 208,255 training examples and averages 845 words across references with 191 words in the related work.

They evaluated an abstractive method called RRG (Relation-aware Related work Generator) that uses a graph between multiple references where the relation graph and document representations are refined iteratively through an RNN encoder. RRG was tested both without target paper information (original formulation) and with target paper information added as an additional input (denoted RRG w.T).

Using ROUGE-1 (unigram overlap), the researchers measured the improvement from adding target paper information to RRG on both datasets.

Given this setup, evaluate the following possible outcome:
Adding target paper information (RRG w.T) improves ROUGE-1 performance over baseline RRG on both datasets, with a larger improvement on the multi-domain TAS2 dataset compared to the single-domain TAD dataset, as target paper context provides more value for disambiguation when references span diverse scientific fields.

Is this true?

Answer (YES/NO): NO